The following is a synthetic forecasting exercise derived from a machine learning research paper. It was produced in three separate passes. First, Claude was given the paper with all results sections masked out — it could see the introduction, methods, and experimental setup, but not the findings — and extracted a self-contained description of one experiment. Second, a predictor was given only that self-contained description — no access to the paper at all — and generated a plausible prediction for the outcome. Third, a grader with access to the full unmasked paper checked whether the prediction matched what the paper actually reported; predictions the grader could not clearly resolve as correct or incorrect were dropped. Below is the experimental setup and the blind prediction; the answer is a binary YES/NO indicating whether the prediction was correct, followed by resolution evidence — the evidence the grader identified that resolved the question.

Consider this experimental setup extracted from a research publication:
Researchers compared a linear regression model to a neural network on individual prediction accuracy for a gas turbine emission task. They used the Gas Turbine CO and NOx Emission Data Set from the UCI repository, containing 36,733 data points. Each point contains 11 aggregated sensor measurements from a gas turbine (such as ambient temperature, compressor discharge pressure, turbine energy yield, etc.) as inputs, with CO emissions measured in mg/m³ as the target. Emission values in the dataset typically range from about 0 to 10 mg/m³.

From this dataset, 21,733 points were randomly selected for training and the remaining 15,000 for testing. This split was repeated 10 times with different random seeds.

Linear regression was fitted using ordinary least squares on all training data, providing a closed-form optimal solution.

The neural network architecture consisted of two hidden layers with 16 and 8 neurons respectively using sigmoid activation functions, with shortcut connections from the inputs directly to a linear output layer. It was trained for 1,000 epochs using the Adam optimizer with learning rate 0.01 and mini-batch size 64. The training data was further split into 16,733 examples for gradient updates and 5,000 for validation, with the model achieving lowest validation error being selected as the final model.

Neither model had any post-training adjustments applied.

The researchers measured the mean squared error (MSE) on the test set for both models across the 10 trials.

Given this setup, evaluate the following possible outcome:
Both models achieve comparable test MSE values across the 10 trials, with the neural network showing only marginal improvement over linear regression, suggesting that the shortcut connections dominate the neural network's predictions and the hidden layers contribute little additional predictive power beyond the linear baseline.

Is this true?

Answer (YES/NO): NO